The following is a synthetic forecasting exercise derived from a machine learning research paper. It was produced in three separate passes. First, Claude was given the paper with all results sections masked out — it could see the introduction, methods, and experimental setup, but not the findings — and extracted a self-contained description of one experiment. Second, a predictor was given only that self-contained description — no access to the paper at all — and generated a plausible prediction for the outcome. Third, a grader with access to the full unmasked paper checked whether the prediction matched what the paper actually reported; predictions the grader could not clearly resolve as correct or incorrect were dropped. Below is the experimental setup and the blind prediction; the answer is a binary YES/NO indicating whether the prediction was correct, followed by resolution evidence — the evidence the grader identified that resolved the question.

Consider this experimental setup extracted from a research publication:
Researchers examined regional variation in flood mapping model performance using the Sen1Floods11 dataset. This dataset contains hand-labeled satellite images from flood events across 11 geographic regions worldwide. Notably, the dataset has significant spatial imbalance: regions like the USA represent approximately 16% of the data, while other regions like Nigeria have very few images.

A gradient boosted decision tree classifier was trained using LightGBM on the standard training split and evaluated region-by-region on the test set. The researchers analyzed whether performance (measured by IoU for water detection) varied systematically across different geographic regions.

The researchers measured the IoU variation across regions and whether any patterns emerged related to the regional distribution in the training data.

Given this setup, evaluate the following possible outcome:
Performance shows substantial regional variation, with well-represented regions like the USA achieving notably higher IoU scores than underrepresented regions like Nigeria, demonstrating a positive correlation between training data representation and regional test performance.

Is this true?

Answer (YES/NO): NO